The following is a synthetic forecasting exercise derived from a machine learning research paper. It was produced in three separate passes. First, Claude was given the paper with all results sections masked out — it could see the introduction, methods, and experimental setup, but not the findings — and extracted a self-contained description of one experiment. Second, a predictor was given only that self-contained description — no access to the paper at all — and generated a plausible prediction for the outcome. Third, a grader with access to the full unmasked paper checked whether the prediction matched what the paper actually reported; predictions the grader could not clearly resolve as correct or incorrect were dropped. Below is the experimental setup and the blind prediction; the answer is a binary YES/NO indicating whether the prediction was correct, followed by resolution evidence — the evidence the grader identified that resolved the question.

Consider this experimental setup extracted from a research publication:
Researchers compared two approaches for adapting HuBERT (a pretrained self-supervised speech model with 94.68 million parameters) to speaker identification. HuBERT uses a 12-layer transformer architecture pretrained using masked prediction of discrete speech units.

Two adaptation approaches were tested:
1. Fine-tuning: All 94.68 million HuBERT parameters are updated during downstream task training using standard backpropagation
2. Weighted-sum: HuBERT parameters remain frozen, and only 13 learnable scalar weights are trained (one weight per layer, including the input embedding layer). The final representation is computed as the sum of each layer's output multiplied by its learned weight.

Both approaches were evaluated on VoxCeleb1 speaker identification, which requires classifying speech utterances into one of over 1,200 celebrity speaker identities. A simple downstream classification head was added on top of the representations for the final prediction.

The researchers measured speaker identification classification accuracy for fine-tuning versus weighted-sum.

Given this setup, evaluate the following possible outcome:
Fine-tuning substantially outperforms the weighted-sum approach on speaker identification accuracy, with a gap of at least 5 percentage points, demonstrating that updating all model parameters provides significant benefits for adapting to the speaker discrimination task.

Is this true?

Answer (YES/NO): NO